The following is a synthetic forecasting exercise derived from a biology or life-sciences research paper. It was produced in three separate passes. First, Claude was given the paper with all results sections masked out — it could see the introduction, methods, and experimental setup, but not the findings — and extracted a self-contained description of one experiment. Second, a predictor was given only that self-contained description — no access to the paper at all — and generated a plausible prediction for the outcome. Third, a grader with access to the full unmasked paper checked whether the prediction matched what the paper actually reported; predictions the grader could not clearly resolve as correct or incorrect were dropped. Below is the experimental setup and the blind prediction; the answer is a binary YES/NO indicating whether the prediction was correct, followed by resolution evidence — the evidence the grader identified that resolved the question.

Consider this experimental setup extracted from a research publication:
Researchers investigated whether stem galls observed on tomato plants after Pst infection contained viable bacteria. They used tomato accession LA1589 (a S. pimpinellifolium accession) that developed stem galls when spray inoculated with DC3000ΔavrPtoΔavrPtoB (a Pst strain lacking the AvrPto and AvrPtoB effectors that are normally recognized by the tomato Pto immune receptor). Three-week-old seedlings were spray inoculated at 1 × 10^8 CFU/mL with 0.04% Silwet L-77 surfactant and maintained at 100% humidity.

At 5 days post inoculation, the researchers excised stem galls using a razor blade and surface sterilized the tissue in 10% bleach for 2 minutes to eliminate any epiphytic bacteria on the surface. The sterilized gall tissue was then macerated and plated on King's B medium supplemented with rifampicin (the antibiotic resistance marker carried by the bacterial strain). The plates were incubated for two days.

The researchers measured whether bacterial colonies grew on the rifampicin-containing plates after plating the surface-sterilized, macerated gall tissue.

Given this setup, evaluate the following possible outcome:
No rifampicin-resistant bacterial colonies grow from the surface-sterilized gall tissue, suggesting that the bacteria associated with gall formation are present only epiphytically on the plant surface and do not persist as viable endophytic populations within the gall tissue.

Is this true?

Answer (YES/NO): NO